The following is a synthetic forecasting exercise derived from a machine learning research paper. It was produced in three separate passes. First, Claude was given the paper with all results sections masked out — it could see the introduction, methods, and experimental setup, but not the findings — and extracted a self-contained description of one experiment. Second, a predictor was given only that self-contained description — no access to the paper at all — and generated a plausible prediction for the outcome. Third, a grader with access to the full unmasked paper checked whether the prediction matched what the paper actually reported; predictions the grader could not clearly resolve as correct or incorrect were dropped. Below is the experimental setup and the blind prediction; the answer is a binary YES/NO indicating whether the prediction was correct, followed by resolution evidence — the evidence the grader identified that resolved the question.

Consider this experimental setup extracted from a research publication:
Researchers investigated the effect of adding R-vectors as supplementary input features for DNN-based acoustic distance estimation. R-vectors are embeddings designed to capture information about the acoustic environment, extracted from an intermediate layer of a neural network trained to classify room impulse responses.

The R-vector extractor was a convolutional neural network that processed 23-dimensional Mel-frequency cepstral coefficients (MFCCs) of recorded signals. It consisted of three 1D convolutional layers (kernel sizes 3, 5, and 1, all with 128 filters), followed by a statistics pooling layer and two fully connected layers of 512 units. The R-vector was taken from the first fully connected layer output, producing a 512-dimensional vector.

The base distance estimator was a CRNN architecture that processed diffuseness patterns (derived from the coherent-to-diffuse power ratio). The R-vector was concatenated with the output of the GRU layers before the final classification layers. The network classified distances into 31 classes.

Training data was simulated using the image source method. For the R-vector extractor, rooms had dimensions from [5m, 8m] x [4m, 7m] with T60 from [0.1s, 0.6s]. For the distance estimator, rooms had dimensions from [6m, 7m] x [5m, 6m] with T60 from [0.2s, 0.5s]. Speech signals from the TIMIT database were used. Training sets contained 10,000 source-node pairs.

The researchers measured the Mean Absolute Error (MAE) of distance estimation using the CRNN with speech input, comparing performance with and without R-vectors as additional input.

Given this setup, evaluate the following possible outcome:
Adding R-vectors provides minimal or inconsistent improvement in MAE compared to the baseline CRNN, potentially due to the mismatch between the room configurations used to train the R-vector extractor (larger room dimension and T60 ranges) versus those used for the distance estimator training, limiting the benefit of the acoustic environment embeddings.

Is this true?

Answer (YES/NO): NO